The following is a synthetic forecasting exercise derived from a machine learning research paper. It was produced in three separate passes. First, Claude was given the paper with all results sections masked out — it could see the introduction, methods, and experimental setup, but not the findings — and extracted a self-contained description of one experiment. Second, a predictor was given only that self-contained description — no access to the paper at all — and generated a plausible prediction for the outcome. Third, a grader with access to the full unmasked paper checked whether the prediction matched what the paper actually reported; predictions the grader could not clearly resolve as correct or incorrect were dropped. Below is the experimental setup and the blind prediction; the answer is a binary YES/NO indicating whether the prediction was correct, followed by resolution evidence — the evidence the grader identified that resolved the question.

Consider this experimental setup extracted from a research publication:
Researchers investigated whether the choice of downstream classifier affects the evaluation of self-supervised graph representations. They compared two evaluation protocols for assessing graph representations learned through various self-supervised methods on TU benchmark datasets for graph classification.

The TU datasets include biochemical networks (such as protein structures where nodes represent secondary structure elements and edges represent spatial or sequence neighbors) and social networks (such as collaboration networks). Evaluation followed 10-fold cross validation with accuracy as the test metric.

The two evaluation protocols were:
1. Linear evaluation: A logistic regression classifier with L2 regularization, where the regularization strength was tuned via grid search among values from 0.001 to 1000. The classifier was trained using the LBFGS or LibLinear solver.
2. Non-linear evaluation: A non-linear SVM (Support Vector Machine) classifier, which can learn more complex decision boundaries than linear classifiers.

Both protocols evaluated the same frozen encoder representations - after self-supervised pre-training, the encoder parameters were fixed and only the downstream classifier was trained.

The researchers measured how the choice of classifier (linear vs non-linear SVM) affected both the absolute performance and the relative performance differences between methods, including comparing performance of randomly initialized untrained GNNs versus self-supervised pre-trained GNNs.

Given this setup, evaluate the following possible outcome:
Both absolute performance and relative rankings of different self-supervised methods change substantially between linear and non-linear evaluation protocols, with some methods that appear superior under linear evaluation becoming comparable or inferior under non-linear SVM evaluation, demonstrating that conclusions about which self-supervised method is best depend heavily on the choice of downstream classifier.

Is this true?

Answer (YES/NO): NO